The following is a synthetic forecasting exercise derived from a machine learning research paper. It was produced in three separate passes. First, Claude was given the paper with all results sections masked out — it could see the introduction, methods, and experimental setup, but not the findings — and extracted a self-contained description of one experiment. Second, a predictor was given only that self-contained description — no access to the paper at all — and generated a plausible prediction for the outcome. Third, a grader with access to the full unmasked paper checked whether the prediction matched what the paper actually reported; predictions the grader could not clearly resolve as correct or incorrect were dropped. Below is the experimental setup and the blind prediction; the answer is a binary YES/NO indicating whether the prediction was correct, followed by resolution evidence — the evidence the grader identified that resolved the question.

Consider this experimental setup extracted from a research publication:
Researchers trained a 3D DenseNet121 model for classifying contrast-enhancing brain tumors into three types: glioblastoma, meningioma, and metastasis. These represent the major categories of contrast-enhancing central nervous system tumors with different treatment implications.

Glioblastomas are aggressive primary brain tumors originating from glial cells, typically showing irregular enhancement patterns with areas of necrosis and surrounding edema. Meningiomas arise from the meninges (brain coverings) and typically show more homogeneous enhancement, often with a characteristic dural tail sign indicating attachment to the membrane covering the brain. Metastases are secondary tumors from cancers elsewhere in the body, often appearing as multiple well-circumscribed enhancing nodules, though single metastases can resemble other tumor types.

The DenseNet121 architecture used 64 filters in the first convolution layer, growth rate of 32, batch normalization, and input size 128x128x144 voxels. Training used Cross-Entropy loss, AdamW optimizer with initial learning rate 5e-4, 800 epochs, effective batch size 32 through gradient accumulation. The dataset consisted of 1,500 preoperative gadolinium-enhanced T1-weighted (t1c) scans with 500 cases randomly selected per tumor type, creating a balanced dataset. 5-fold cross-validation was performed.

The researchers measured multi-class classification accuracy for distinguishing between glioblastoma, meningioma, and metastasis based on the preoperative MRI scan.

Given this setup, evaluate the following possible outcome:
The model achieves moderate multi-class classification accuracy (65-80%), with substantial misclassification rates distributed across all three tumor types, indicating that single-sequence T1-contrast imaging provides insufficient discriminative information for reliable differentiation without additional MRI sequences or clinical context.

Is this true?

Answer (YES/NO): NO